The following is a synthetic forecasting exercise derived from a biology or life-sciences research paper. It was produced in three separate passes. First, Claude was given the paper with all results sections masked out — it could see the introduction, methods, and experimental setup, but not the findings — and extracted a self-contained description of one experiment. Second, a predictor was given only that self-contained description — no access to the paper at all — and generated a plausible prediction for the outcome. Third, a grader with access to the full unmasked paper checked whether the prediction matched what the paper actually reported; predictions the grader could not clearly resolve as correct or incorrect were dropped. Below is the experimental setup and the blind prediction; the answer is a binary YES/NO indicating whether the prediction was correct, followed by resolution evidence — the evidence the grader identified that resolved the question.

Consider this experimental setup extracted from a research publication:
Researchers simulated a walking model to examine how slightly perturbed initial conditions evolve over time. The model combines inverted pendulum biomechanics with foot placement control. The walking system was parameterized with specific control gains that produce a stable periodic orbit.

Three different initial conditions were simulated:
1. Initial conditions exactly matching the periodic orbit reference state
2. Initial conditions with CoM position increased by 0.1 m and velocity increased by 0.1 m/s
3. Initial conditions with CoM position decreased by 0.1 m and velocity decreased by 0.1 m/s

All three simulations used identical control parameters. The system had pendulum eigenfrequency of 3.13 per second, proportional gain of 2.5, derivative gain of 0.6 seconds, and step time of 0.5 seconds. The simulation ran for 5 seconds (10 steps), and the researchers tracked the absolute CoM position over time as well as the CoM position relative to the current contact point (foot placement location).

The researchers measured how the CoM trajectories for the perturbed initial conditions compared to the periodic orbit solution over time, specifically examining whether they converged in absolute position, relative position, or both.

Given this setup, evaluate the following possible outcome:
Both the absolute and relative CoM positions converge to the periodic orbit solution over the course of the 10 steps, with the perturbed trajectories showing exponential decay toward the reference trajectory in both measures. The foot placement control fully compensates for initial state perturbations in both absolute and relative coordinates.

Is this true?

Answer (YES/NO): NO